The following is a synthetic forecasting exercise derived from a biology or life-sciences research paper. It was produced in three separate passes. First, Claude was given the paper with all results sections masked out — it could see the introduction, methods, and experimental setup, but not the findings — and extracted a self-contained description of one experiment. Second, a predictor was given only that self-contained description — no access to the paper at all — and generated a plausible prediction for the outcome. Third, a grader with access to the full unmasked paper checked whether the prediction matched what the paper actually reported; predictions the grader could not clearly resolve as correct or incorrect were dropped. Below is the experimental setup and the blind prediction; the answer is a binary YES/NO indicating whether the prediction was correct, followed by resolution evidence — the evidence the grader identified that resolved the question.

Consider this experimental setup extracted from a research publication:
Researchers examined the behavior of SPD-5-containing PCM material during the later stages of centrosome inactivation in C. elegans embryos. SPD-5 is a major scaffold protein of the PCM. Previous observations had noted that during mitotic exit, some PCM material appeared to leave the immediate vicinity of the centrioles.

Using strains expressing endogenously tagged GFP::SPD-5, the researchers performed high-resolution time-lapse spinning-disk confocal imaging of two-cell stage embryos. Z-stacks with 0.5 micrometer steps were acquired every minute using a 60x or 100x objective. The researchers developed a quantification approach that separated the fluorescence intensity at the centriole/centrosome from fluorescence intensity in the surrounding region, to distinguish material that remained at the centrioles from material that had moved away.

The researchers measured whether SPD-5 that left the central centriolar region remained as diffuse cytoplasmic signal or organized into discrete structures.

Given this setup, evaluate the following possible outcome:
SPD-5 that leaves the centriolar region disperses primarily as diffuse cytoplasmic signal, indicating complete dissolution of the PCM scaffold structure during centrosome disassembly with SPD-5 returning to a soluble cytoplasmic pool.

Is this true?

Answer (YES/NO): NO